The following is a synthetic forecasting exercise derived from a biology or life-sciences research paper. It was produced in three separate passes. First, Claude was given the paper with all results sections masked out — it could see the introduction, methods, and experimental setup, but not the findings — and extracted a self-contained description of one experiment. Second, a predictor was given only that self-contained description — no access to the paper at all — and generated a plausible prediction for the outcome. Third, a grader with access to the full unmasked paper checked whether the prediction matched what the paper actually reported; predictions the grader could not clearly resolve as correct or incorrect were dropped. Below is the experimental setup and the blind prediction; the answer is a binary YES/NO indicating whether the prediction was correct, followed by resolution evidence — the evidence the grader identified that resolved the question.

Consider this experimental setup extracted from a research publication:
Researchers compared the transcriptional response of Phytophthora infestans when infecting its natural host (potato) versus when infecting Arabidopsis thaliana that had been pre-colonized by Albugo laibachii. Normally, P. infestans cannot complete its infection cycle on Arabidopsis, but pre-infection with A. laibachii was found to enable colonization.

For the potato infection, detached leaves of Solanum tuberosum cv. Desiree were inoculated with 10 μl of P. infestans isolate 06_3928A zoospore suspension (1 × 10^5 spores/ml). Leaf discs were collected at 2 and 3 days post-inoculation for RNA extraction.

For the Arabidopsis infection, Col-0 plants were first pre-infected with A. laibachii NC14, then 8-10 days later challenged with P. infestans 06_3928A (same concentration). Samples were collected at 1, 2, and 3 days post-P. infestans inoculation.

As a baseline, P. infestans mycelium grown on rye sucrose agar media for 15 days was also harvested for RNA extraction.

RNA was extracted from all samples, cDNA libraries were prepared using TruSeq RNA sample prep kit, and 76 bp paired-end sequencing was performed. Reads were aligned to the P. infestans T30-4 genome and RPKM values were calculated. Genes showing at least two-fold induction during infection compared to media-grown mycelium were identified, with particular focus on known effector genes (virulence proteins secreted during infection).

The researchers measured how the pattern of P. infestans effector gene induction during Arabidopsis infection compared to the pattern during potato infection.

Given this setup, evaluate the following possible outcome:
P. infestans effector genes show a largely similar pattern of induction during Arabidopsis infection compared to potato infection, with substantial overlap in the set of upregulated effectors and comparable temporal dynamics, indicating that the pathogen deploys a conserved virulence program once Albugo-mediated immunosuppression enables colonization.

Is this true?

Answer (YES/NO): YES